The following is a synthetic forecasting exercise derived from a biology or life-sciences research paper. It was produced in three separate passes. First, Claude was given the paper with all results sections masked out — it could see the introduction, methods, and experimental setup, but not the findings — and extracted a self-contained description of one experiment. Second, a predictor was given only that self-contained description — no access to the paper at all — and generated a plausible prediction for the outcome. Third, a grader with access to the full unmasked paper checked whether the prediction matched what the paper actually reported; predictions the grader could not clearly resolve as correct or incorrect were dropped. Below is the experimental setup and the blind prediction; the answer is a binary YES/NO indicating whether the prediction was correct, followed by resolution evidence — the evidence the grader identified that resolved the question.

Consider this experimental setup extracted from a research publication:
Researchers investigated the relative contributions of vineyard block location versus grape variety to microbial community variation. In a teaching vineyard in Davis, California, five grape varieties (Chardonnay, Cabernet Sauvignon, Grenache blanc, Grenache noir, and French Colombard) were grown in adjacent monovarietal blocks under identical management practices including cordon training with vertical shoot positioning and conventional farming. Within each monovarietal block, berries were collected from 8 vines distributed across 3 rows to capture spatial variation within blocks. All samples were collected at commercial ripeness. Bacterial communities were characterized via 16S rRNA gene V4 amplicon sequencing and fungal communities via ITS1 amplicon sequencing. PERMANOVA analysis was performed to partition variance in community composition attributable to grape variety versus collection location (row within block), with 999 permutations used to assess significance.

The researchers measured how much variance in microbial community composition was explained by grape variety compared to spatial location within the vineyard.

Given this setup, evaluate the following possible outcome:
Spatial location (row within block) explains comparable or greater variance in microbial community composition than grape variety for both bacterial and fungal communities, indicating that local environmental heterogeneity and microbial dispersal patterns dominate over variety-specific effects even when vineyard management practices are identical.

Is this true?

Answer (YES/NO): NO